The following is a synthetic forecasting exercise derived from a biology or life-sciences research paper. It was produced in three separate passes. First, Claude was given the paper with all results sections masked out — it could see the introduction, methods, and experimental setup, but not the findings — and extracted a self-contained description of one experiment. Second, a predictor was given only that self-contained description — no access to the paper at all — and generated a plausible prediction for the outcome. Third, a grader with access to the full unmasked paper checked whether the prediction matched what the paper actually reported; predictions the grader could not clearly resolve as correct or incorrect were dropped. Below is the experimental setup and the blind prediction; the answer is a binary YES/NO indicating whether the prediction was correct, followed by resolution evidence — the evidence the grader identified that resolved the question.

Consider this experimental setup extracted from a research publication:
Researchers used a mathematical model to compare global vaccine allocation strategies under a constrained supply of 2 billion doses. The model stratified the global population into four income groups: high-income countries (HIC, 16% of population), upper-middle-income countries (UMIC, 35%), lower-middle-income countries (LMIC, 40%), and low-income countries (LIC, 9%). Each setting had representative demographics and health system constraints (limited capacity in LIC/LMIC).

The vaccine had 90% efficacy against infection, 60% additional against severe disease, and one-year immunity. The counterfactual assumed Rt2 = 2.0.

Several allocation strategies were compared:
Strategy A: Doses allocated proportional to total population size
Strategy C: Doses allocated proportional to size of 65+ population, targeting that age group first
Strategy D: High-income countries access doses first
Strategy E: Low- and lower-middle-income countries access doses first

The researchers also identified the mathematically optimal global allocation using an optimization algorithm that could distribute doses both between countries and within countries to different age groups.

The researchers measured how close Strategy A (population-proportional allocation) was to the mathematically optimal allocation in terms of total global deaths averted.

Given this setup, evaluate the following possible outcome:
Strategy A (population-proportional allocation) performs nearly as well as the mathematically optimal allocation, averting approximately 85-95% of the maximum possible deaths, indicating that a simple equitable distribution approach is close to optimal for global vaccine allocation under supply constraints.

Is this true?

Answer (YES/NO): NO